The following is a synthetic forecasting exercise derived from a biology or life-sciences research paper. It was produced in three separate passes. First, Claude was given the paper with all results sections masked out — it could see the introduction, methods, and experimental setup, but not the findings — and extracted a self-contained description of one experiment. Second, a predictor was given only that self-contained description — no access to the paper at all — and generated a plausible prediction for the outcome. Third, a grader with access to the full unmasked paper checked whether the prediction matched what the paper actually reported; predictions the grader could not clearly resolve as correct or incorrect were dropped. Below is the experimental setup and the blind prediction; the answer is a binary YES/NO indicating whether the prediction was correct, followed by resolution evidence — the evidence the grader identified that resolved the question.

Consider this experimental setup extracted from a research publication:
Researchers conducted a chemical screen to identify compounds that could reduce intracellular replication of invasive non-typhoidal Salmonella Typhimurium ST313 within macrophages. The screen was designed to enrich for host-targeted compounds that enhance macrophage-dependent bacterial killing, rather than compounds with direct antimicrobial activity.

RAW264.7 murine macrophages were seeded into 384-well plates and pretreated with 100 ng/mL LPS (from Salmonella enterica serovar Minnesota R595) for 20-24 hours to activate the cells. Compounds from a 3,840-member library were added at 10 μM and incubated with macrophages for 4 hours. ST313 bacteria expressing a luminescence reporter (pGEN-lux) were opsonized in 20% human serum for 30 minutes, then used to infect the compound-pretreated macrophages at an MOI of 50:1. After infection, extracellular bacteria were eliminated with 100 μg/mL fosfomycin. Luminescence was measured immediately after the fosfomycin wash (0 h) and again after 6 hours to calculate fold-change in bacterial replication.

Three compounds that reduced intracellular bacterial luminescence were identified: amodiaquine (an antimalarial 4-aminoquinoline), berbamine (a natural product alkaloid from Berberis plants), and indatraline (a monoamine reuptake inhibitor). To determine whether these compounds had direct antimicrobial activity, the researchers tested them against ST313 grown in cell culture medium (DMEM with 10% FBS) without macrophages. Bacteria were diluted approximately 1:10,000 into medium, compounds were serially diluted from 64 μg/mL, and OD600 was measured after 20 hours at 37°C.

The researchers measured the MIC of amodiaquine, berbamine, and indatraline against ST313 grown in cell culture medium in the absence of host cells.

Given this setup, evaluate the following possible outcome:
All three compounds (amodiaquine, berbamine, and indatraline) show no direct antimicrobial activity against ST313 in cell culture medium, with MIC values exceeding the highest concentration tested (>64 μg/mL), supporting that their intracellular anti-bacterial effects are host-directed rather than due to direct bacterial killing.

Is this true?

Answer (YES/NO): NO